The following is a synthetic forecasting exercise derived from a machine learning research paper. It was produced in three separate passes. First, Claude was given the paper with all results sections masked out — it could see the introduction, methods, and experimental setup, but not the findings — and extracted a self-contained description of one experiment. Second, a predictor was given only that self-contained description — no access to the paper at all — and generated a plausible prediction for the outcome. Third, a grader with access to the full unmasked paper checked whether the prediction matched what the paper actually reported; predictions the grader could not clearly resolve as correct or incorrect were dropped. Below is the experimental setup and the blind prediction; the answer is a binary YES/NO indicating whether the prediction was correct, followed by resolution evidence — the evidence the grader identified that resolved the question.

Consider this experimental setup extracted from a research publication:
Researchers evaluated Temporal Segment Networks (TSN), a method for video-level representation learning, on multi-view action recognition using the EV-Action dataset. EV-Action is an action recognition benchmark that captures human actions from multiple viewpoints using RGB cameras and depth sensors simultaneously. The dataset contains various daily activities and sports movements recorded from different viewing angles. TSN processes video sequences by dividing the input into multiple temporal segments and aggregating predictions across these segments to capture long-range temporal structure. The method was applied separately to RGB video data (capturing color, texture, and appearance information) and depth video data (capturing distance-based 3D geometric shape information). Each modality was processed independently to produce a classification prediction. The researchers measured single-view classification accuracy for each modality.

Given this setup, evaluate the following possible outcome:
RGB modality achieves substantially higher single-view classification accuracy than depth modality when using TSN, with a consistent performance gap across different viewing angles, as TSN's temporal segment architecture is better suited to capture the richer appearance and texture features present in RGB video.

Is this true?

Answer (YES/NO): NO